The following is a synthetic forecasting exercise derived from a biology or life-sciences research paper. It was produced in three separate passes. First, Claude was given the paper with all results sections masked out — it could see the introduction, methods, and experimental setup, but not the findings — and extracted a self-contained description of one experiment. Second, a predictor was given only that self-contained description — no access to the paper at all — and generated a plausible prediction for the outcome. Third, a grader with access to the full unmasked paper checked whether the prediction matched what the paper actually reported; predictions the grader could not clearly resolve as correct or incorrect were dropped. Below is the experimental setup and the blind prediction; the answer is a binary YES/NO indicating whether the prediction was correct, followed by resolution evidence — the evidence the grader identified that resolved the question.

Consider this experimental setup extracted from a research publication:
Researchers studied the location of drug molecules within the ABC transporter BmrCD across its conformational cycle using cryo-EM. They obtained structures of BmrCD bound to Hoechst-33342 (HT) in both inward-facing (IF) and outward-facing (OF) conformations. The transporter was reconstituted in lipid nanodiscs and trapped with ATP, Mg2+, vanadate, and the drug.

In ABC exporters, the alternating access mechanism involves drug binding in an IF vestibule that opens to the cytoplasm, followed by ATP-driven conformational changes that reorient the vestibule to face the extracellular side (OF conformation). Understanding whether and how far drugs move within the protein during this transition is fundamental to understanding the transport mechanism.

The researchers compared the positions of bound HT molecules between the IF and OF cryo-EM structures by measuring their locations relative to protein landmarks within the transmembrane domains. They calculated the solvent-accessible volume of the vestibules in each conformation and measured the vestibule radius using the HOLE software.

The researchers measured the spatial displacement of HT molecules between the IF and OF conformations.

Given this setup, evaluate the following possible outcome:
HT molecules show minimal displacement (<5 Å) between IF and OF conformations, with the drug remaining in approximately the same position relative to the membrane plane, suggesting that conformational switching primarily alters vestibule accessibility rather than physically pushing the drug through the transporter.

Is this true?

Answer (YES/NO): NO